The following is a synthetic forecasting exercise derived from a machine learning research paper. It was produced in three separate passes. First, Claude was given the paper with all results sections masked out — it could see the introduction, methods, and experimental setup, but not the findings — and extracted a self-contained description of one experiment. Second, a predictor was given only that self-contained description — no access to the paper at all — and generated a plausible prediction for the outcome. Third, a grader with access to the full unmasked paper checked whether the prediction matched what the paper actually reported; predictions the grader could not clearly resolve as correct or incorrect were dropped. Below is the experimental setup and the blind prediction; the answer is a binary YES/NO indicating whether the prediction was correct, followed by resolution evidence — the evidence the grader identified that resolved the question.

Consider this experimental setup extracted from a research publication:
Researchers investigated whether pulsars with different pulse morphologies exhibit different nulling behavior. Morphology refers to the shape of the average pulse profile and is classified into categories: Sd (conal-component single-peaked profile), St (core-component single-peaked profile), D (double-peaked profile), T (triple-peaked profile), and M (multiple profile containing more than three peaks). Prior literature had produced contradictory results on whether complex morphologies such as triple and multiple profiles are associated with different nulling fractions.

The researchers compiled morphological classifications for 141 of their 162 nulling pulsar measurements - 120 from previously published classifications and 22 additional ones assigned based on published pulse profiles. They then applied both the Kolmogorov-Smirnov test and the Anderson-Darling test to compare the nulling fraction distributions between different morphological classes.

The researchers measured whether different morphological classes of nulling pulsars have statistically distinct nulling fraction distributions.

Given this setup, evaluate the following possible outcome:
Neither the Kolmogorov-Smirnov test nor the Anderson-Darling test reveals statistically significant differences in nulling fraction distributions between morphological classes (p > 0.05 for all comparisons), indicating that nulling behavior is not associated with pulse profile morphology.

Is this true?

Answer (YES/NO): NO